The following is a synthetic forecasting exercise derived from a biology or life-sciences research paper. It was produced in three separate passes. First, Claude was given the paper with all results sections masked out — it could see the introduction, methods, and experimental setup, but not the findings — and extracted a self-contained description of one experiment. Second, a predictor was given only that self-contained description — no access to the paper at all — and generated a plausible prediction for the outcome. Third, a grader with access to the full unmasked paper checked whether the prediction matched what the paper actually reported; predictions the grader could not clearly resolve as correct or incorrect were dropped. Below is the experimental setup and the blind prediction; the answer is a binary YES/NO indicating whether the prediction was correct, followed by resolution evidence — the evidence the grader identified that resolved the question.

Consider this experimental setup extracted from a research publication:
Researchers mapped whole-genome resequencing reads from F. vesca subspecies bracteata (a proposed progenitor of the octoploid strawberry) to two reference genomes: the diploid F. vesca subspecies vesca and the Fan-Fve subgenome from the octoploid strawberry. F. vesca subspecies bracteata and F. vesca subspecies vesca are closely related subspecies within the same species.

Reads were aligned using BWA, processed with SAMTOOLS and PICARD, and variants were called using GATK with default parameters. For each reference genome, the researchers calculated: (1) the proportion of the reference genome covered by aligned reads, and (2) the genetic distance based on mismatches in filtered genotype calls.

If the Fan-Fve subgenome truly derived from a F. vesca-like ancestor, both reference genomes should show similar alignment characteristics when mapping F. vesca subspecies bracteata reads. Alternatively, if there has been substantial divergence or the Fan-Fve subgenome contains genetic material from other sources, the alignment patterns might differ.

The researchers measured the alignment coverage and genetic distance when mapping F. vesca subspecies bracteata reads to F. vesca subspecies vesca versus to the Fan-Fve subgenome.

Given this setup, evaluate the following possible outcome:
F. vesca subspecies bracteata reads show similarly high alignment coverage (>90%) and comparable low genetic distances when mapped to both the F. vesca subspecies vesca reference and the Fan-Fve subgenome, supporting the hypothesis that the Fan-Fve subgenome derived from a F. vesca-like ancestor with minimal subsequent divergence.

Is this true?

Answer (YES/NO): NO